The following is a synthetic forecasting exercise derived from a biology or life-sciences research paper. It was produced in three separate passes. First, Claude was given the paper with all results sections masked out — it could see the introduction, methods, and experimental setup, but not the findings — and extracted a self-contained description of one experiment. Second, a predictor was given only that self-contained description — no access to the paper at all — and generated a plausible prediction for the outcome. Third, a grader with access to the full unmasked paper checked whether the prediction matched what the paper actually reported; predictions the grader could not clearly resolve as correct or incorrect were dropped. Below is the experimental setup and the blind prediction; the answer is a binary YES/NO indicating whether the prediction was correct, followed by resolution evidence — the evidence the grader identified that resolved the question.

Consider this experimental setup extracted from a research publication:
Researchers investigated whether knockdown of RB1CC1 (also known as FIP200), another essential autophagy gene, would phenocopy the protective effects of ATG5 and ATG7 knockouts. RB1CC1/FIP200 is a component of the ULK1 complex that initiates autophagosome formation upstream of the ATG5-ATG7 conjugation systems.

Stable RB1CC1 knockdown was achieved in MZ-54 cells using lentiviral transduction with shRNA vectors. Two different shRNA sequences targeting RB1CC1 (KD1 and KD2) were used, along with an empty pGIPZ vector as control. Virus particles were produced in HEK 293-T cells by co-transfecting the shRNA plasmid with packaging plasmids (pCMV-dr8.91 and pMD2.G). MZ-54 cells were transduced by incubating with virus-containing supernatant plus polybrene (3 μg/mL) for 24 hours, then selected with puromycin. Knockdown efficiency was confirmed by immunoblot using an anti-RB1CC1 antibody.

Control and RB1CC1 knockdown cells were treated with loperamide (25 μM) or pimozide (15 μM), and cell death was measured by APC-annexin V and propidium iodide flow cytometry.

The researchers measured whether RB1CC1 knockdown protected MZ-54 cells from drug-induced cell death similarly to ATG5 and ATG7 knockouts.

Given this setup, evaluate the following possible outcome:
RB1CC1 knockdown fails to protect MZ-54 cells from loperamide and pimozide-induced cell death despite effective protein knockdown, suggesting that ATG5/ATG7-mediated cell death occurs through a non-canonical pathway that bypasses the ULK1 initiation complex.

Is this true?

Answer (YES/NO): NO